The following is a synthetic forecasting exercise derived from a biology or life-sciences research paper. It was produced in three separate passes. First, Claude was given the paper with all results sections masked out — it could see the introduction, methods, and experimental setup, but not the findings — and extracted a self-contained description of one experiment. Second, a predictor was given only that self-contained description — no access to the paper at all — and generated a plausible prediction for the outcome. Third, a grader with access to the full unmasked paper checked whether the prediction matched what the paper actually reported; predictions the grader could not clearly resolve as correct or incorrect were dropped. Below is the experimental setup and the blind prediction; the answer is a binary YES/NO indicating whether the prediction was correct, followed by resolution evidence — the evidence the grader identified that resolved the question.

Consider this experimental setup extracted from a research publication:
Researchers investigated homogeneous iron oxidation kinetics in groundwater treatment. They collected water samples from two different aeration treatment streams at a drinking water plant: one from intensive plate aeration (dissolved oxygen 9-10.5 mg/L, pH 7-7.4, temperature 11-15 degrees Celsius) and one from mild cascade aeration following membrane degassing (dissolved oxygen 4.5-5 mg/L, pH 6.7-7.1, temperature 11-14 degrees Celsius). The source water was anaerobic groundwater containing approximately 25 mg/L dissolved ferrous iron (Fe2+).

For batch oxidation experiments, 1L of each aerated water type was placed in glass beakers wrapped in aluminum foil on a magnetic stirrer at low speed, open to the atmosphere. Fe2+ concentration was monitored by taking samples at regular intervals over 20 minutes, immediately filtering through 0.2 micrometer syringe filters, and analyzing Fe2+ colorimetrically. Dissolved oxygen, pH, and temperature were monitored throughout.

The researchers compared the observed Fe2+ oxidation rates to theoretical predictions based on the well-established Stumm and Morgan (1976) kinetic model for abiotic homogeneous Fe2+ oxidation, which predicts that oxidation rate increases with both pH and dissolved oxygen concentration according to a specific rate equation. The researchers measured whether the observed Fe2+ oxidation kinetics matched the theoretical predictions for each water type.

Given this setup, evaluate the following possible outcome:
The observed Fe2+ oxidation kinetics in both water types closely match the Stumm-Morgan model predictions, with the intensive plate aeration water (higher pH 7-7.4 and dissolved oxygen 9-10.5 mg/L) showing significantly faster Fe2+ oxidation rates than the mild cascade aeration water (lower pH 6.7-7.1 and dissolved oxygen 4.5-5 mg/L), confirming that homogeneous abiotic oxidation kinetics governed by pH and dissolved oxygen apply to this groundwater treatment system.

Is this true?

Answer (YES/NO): YES